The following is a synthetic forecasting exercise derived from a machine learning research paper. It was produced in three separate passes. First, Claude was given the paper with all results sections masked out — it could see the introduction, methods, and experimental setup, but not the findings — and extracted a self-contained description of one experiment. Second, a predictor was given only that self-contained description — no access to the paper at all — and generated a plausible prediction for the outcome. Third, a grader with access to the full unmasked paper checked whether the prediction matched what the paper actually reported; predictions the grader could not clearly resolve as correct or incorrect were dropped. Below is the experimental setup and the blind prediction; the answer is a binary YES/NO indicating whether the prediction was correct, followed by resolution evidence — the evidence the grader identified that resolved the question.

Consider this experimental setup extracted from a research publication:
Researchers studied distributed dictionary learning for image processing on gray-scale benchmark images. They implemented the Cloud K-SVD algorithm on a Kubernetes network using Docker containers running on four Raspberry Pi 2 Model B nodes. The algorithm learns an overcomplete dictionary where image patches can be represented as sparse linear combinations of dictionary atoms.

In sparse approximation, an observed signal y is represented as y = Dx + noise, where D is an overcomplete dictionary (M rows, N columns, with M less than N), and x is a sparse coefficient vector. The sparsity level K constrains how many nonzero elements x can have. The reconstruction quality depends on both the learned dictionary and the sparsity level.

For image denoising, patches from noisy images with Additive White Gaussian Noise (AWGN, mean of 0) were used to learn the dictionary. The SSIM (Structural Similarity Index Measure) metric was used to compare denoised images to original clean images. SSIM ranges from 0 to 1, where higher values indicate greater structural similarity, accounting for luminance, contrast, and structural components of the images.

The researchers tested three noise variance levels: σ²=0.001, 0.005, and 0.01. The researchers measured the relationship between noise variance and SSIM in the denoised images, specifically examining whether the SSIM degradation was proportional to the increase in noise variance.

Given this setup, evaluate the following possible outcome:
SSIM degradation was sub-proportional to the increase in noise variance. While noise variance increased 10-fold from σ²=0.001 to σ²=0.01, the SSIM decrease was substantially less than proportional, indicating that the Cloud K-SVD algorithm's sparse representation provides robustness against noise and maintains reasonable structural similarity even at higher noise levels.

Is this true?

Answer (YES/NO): YES